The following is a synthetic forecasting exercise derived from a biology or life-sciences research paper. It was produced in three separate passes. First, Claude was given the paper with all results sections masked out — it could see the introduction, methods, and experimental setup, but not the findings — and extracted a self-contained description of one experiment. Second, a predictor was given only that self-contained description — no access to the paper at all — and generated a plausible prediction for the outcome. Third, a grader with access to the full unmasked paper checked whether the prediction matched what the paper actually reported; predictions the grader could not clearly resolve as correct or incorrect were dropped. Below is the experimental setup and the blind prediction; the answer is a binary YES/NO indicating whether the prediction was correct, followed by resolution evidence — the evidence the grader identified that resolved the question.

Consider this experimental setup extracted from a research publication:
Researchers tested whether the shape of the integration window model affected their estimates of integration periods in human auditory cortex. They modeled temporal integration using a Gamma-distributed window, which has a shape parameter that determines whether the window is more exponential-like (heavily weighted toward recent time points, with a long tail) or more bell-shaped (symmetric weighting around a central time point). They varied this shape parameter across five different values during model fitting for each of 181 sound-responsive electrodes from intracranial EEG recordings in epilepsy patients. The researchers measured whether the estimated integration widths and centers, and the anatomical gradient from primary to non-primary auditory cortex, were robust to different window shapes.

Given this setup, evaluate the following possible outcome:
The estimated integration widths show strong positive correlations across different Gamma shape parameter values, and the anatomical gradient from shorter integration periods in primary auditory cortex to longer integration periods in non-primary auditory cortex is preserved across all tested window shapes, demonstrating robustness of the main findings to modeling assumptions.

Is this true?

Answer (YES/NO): YES